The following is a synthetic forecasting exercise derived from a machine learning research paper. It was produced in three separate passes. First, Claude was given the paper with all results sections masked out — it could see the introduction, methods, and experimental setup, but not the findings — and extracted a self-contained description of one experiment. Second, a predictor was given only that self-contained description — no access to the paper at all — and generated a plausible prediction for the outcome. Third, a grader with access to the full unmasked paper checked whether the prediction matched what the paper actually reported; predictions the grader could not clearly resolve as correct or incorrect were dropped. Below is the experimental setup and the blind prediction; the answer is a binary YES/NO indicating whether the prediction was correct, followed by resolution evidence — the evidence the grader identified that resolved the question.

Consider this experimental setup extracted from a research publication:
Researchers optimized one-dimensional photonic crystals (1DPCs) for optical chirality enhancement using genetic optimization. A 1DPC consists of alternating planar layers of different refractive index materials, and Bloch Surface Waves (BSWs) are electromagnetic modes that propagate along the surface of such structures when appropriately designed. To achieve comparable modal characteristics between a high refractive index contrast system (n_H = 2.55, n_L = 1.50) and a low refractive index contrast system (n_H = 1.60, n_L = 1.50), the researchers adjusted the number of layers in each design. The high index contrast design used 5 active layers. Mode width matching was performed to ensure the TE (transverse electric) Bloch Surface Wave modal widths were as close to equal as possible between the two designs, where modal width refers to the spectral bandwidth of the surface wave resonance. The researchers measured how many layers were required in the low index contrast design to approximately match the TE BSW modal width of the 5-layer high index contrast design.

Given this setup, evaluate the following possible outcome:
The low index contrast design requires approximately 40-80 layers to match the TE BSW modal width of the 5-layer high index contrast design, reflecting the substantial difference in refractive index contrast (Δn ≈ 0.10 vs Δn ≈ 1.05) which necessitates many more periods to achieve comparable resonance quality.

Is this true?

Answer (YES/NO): NO